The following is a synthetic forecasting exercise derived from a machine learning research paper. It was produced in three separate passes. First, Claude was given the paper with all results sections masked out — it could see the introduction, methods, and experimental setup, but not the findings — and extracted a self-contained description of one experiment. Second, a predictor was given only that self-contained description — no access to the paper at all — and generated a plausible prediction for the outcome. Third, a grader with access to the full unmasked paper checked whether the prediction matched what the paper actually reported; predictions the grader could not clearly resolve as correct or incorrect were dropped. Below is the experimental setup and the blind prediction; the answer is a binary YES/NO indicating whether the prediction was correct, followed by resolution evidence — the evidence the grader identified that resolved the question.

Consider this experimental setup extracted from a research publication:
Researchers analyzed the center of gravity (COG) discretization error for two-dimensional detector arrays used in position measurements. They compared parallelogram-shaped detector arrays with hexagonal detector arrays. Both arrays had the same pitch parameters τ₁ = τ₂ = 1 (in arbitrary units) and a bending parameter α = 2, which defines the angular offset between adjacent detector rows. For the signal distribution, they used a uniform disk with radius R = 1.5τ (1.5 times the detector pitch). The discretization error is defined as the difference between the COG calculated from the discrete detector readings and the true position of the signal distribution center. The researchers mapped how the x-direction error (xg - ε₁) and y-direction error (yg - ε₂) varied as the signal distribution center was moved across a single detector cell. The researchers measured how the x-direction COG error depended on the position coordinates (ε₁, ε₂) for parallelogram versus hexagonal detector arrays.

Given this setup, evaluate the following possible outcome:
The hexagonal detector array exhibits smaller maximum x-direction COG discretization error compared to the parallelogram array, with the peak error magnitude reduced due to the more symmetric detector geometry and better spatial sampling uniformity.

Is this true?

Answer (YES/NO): YES